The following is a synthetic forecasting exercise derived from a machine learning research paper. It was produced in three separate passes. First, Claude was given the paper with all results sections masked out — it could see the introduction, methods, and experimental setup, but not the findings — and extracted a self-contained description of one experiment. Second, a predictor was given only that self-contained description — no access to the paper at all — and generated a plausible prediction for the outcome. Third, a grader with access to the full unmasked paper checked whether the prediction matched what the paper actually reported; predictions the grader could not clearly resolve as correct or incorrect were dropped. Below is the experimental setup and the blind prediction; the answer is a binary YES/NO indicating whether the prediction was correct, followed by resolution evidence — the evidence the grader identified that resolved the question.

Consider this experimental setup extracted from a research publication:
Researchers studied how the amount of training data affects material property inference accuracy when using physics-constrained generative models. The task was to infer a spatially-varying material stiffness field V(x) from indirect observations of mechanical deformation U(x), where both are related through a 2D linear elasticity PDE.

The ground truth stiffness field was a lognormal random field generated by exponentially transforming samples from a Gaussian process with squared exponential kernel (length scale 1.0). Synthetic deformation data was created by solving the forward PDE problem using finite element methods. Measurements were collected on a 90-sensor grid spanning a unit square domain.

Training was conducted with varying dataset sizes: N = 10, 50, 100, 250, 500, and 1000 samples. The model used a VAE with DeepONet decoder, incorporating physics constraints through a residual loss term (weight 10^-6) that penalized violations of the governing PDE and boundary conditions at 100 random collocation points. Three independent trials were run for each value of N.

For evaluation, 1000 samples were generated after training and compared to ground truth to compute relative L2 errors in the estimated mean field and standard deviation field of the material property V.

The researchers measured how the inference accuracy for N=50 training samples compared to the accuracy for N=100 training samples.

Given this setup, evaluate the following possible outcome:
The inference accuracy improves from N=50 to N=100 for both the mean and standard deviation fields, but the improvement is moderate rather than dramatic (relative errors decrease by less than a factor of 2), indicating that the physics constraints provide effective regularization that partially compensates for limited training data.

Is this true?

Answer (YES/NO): NO